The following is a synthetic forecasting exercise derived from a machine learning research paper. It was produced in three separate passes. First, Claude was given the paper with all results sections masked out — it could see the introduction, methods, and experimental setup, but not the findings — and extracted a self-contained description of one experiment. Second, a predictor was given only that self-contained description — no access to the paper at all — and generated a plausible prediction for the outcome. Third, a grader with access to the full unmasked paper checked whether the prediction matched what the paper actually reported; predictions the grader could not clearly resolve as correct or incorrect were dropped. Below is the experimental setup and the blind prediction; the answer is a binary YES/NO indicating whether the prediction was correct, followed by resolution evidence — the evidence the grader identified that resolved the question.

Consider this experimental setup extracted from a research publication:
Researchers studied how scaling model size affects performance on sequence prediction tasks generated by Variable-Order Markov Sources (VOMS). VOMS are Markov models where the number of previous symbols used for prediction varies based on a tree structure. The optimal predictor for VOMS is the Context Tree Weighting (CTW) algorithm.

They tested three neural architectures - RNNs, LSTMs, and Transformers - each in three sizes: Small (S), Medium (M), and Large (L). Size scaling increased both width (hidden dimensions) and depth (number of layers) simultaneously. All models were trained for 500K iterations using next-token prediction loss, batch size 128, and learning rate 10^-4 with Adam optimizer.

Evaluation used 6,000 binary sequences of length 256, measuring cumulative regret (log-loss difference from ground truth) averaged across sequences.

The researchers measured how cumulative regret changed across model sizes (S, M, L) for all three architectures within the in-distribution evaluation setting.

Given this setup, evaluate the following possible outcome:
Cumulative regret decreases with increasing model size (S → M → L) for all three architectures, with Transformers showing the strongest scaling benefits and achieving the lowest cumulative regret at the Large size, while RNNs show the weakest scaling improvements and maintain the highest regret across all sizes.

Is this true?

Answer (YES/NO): YES